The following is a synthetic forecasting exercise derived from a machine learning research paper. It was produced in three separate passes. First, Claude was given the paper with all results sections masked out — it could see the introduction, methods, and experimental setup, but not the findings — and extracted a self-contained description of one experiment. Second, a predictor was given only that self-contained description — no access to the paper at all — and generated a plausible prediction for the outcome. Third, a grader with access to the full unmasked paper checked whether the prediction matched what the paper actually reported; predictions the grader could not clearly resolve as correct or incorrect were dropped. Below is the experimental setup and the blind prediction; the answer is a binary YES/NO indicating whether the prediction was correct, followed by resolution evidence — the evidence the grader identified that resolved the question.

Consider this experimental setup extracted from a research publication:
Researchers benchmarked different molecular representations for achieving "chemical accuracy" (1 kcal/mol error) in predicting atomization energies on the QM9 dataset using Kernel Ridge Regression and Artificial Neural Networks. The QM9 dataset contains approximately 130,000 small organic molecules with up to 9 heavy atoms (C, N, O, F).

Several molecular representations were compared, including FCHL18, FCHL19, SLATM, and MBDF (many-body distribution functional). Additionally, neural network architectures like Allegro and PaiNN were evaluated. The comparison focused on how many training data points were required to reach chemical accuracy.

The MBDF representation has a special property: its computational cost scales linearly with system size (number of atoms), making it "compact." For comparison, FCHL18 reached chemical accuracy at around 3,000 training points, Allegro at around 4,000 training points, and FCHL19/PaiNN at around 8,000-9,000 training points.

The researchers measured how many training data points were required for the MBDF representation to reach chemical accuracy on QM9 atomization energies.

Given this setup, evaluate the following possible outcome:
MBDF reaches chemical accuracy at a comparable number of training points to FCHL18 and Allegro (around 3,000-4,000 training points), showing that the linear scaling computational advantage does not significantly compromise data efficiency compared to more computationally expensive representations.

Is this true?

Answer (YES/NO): NO